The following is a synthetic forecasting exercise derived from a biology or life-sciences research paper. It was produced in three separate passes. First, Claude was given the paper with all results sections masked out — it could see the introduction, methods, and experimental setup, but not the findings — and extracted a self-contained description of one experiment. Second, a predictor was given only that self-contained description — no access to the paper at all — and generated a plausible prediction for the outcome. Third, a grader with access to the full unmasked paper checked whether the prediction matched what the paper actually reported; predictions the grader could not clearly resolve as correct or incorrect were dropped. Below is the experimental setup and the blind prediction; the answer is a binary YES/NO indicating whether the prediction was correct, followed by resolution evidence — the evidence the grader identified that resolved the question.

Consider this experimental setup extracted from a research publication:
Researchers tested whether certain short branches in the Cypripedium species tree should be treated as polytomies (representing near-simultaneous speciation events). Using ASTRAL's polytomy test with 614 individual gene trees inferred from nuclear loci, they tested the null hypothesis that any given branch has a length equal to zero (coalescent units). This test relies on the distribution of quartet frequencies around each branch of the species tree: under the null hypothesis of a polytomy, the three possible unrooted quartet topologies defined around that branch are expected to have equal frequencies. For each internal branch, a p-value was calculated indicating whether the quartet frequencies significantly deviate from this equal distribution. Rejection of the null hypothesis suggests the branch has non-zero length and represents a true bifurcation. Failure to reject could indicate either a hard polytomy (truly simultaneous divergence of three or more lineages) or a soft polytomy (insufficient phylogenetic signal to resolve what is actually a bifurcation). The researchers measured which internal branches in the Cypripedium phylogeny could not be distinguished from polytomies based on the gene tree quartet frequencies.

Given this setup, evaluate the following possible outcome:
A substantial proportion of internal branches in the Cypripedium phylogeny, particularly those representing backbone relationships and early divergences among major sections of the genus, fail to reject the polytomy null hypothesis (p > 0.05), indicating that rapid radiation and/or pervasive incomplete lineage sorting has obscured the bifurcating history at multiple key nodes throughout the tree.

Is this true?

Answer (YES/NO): NO